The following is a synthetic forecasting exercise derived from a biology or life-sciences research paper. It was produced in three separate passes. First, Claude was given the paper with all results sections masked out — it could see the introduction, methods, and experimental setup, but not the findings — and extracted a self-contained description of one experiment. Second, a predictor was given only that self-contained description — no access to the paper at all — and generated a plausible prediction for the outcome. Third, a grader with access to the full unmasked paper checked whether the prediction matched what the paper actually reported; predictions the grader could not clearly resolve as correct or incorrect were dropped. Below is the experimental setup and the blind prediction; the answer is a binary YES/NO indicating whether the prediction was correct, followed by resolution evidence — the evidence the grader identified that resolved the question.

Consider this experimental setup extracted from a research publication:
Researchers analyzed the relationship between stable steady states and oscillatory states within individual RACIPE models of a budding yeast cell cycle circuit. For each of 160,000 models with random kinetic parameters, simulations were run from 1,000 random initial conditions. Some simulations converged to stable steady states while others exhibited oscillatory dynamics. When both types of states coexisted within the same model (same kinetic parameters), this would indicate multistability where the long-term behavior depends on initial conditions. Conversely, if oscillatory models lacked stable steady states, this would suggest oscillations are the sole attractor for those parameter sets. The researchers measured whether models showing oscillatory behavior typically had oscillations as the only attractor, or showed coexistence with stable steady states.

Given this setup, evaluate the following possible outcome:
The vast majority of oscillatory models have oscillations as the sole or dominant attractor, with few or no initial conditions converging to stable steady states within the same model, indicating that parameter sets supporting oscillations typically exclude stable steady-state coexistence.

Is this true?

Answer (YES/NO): NO